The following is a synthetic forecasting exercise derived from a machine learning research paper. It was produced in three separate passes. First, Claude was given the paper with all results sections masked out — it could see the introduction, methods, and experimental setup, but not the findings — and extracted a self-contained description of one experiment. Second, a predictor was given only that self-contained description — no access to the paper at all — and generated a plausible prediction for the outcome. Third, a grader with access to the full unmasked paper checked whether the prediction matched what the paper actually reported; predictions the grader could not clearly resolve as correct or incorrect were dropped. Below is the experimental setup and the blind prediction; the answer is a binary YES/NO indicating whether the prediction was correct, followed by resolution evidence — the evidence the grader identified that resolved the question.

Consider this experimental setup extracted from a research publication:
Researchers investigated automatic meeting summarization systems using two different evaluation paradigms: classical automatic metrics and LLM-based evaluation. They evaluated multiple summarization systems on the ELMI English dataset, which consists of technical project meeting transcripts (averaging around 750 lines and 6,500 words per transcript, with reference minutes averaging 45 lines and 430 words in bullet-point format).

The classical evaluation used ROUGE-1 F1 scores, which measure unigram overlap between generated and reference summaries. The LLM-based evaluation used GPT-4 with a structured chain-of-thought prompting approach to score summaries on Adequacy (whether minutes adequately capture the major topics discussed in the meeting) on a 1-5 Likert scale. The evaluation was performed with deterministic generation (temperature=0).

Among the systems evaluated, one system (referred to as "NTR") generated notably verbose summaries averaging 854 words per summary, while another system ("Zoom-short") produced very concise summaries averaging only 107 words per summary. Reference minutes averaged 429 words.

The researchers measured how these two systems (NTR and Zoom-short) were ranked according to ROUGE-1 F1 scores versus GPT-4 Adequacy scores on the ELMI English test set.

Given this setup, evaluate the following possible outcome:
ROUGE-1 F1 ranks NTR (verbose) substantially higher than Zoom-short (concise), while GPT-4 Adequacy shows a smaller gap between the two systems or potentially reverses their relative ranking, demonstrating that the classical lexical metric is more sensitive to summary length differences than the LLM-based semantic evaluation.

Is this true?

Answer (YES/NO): YES